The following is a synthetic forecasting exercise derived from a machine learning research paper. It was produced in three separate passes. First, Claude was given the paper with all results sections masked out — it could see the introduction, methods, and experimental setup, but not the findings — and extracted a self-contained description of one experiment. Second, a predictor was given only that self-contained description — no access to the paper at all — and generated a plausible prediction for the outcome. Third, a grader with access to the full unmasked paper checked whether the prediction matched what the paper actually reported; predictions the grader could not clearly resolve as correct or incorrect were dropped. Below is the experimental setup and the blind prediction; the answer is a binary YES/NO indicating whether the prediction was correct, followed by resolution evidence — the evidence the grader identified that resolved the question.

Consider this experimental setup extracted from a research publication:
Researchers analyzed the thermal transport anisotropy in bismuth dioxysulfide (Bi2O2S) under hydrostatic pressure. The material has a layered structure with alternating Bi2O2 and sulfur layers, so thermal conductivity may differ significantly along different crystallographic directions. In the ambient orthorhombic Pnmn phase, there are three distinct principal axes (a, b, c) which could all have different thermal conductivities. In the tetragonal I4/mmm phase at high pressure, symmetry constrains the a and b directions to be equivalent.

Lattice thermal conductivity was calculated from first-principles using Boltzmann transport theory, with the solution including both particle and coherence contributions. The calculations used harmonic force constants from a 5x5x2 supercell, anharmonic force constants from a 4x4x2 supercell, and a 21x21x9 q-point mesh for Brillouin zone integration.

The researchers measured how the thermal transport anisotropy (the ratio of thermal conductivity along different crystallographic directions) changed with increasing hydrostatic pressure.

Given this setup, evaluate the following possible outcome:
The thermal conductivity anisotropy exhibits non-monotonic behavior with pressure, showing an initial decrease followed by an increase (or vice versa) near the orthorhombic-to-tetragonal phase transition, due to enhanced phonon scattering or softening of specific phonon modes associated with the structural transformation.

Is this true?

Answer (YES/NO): NO